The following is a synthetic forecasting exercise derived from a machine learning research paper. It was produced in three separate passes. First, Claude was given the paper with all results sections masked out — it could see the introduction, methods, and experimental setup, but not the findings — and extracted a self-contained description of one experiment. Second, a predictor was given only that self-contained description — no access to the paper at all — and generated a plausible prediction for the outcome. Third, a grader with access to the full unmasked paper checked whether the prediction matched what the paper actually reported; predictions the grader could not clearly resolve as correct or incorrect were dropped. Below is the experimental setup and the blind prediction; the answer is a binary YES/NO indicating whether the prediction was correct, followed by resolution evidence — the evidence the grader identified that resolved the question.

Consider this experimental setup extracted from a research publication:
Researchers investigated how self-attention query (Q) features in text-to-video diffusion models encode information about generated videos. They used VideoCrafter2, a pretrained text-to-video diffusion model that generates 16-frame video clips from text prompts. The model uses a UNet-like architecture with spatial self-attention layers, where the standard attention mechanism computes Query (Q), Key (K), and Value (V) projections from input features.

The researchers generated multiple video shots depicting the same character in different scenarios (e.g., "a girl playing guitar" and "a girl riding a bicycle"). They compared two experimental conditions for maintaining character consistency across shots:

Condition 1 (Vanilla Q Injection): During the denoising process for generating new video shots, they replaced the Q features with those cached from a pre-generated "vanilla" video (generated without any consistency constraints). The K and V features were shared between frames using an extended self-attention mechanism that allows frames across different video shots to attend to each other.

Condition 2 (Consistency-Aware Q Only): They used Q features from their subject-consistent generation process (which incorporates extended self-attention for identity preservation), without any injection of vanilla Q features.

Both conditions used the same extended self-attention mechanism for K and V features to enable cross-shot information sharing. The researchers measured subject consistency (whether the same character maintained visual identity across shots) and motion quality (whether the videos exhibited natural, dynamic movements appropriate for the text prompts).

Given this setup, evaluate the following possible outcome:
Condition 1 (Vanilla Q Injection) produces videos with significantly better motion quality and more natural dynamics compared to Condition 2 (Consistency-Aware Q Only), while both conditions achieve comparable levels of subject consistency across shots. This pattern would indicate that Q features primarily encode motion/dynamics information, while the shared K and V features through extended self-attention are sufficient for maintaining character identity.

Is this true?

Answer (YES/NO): NO